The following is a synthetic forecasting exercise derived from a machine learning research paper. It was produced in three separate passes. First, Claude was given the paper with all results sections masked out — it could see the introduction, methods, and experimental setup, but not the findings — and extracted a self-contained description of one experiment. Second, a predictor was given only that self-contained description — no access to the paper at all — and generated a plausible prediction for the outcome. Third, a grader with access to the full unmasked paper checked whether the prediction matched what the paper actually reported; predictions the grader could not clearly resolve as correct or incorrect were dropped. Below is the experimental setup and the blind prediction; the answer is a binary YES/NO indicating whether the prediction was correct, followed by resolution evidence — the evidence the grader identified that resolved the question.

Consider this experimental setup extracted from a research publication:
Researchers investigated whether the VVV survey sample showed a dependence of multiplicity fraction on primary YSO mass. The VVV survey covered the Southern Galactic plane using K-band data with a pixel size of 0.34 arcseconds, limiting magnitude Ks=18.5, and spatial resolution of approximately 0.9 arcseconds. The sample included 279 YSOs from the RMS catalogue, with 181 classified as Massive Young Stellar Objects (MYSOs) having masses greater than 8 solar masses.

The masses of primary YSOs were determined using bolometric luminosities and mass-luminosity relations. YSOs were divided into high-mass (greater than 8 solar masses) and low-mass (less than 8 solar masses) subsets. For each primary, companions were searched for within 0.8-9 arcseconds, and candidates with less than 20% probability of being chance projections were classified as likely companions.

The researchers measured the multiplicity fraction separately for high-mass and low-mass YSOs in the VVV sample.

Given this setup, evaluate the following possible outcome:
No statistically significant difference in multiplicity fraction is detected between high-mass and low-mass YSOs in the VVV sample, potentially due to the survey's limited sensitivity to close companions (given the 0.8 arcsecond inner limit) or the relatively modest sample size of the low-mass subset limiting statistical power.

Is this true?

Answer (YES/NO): YES